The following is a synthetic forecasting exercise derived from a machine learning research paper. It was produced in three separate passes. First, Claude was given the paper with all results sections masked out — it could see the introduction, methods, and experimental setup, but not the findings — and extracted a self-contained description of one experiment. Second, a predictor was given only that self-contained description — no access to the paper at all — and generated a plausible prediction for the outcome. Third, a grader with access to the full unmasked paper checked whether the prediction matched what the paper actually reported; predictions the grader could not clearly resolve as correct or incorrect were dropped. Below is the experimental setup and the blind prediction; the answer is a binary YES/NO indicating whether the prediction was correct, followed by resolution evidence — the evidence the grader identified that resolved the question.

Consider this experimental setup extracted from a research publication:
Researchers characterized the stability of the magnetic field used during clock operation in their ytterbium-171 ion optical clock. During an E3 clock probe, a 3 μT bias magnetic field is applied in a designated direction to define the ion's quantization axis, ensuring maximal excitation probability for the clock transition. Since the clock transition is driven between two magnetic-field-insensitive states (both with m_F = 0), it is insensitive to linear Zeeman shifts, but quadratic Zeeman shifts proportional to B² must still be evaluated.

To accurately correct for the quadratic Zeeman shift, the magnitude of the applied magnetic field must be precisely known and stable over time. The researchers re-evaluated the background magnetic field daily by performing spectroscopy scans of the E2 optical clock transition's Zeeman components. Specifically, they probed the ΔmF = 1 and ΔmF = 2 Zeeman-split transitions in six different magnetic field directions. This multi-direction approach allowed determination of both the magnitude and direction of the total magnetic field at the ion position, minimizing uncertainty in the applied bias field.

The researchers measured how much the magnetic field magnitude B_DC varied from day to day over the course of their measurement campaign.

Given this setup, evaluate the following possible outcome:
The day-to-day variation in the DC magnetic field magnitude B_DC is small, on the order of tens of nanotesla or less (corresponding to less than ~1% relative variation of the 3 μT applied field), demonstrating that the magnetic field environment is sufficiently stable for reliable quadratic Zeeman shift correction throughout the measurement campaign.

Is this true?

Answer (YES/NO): YES